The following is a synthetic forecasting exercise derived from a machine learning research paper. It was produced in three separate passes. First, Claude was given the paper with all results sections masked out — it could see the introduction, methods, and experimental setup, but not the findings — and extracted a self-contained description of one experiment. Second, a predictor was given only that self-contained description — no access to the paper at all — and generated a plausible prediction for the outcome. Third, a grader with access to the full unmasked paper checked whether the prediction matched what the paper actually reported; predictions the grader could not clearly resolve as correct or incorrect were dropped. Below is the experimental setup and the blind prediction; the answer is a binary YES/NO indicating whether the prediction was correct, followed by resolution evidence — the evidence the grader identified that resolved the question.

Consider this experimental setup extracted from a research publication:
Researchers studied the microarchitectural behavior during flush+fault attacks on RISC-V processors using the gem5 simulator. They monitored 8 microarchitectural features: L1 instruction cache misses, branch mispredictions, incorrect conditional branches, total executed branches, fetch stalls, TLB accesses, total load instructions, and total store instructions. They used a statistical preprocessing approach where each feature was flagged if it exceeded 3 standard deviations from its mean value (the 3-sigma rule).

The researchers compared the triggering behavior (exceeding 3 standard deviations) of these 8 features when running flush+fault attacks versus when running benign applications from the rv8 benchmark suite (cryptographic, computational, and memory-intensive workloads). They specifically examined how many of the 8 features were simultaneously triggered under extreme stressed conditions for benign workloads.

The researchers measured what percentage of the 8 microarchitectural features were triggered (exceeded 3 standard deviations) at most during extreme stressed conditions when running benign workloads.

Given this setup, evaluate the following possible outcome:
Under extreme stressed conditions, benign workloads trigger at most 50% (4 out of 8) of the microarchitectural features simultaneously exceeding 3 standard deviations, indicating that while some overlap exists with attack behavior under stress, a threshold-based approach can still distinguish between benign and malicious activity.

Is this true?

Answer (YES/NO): YES